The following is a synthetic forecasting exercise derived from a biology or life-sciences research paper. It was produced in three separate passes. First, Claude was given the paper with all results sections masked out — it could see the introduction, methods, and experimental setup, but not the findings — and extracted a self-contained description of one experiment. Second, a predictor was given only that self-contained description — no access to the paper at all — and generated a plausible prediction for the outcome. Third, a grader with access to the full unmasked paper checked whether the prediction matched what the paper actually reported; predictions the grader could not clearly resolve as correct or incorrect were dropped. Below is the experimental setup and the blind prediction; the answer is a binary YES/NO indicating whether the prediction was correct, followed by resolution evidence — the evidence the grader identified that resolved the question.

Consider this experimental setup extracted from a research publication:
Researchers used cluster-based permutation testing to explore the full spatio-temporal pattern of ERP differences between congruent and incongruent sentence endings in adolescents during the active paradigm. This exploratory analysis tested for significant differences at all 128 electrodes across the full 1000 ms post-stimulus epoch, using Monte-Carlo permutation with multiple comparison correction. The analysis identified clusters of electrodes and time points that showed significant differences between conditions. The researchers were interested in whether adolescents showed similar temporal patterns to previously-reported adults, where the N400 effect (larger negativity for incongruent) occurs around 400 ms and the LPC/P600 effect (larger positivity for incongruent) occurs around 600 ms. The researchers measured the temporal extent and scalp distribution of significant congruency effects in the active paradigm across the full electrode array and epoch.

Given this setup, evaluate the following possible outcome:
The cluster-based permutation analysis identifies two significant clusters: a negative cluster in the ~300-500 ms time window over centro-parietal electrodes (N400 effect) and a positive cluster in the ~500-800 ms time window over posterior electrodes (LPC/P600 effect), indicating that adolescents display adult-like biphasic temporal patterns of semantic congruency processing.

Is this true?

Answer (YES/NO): NO